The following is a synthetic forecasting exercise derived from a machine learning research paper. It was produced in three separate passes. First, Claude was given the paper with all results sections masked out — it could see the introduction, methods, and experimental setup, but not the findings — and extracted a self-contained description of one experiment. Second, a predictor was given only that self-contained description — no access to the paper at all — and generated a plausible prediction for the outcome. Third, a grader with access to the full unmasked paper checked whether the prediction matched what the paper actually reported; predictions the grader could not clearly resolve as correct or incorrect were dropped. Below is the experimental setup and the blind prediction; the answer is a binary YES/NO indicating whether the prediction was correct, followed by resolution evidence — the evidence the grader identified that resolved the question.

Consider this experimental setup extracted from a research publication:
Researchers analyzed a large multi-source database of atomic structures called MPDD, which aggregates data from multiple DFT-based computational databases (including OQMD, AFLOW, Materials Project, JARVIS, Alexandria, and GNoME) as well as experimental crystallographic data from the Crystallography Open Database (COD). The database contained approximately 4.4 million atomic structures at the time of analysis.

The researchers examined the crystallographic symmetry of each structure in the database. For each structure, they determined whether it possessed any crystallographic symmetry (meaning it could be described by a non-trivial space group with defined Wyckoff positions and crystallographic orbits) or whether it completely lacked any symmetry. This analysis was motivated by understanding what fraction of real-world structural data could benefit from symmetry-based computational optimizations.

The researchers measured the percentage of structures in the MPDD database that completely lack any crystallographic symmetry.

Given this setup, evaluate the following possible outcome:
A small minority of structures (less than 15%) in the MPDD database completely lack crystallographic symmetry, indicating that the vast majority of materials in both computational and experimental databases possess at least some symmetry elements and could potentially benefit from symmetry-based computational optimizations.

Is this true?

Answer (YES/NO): YES